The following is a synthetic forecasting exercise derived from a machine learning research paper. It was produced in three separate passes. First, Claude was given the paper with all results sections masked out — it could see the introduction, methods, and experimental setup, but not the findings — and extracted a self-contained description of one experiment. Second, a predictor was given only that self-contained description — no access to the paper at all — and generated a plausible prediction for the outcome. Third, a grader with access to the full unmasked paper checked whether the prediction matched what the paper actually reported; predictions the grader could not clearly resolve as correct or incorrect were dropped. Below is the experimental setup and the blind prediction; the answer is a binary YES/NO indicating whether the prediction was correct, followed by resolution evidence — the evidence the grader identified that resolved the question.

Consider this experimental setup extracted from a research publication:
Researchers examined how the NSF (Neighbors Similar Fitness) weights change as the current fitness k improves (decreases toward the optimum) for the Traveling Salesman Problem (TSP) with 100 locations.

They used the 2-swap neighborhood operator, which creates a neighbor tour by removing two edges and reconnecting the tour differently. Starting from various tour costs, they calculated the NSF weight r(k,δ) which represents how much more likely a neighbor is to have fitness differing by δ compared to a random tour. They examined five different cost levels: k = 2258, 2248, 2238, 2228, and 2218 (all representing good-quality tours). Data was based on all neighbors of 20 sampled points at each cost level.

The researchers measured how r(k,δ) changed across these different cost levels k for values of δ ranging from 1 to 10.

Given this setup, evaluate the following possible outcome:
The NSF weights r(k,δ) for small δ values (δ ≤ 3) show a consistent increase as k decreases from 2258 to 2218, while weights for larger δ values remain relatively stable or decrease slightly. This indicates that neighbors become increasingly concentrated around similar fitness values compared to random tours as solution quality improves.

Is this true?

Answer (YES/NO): NO